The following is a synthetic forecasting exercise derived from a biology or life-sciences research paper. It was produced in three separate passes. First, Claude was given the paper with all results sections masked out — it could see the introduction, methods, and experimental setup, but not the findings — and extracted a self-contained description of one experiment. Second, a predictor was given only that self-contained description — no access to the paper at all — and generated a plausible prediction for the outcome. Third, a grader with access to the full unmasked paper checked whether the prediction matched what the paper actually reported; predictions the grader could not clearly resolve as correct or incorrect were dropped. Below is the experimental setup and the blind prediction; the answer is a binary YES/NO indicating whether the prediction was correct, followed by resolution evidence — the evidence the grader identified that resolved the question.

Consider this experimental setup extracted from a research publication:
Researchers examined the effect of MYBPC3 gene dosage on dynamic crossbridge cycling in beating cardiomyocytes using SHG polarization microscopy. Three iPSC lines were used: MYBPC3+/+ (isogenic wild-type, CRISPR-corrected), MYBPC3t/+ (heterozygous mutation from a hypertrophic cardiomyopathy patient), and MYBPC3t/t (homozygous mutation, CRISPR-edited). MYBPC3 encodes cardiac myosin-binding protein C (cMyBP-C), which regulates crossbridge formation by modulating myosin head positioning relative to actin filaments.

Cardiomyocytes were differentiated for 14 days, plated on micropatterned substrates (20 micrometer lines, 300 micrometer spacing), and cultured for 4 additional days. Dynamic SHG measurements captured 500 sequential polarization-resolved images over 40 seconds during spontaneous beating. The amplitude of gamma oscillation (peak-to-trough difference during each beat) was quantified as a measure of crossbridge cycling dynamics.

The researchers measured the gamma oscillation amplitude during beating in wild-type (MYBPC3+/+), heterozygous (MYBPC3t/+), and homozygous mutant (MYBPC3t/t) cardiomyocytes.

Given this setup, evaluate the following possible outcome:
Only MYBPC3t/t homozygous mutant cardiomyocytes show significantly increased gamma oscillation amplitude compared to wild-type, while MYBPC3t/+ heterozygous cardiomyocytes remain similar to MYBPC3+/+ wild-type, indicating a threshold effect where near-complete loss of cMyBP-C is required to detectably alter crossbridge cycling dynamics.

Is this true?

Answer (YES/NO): NO